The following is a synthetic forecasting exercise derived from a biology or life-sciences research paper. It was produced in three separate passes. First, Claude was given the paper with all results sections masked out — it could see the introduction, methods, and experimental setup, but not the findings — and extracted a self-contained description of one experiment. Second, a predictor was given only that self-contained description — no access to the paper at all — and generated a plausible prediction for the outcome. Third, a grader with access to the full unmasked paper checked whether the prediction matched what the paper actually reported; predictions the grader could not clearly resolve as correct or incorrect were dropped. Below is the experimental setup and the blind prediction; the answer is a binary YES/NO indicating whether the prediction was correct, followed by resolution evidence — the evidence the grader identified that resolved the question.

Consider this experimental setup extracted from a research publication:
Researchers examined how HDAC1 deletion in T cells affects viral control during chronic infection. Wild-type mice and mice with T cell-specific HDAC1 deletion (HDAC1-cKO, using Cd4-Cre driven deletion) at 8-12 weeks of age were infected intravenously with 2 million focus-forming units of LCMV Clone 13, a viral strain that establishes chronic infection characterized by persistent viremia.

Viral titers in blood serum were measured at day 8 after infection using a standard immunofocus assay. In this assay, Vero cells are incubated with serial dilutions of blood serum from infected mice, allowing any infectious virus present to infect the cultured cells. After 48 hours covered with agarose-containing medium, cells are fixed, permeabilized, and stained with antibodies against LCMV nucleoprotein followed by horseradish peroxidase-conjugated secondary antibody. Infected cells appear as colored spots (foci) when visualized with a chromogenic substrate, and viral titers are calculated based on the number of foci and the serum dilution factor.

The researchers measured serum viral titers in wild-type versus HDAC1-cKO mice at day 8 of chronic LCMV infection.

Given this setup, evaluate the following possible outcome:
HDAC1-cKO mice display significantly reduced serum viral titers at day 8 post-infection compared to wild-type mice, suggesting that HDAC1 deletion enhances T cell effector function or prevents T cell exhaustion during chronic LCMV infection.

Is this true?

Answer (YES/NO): NO